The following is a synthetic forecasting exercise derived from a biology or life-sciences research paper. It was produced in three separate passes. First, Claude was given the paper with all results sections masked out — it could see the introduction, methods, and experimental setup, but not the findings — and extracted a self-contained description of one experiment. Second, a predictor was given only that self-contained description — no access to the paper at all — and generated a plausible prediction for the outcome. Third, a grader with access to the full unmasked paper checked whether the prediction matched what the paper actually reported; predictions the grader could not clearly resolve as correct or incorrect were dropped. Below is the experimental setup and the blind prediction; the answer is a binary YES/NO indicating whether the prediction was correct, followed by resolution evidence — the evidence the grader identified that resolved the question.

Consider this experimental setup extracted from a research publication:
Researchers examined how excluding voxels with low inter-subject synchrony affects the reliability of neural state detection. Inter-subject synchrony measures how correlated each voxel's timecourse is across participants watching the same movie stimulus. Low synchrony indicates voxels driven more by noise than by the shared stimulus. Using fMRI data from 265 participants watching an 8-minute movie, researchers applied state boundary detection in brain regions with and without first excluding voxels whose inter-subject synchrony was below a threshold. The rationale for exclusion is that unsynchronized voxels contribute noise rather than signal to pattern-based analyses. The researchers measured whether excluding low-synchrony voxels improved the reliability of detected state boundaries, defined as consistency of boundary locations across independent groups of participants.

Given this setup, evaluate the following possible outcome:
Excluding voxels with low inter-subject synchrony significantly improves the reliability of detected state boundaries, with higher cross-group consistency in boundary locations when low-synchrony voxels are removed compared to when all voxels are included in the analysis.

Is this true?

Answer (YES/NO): NO